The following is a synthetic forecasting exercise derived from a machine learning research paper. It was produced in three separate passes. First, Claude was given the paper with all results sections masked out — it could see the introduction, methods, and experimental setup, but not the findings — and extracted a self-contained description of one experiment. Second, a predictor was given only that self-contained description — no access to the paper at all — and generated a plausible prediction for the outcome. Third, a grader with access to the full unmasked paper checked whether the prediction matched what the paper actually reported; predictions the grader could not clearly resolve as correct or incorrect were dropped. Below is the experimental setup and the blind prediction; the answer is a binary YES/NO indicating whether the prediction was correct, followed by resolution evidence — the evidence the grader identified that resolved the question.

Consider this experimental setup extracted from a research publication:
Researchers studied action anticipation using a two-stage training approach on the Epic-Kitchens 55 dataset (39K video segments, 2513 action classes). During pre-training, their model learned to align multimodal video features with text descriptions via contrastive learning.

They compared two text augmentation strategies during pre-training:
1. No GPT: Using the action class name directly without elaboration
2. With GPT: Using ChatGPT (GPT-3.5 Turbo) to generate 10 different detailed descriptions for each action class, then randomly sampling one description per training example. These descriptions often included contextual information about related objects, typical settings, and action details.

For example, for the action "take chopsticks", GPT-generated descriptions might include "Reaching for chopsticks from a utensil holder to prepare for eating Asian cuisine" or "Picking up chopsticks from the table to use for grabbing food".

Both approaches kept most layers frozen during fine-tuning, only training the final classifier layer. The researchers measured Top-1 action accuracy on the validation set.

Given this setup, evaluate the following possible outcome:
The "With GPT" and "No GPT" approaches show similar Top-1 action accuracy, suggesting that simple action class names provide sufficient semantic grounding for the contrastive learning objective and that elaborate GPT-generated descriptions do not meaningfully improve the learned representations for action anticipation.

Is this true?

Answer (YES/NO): NO